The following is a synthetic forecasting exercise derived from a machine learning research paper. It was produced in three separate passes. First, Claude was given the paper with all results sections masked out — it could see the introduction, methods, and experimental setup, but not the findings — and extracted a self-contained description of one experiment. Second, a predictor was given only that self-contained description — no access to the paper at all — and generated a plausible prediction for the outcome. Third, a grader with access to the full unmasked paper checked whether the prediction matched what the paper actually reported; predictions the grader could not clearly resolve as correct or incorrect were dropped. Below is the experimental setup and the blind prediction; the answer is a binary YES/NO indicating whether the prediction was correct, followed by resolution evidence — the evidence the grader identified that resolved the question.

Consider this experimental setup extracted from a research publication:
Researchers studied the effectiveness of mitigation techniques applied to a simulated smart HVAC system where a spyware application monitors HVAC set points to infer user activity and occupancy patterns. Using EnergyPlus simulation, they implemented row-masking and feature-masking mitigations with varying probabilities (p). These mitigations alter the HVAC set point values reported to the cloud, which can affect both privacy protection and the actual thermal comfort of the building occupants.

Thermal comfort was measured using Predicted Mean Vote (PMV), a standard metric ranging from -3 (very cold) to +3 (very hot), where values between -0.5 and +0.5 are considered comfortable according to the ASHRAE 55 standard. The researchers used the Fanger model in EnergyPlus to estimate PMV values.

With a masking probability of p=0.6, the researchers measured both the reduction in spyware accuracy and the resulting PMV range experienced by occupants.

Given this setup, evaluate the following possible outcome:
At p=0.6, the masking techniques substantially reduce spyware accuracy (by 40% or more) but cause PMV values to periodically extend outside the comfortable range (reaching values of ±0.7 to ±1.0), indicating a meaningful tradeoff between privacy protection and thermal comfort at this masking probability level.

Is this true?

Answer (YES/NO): NO